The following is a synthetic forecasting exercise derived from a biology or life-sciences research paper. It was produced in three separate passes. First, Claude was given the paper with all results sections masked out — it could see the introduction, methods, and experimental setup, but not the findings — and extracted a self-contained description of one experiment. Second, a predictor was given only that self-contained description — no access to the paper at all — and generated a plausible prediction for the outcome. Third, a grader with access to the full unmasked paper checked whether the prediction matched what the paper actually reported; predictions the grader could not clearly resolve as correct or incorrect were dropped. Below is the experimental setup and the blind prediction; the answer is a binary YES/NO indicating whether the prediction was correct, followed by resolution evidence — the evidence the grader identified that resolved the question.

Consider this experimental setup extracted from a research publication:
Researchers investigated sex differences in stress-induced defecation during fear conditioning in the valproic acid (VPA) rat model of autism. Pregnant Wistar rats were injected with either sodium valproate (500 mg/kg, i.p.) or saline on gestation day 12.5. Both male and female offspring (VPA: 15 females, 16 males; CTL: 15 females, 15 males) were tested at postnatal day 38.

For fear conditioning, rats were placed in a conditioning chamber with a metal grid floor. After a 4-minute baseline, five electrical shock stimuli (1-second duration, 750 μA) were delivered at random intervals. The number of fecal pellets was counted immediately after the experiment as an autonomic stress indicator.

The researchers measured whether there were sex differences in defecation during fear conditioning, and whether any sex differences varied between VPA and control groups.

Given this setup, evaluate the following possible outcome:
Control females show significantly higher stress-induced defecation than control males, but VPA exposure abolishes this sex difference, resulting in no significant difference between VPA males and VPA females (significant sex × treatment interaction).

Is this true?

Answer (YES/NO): NO